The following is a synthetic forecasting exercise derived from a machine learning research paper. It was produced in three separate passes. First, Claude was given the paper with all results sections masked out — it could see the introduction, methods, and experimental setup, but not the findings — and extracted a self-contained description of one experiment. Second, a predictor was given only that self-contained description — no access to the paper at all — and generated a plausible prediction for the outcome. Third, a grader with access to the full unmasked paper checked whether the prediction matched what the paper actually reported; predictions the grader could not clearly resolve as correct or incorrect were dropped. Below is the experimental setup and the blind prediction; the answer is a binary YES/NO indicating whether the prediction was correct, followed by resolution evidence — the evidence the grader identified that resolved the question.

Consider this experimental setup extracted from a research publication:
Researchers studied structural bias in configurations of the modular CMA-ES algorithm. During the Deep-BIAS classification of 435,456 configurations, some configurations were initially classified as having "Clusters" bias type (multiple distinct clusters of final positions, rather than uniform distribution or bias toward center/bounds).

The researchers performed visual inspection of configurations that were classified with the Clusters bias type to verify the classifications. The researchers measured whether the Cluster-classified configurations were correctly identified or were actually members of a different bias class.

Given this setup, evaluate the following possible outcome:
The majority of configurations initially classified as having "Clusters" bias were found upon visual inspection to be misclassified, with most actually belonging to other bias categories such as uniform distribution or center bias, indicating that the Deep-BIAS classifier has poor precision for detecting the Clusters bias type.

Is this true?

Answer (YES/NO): YES